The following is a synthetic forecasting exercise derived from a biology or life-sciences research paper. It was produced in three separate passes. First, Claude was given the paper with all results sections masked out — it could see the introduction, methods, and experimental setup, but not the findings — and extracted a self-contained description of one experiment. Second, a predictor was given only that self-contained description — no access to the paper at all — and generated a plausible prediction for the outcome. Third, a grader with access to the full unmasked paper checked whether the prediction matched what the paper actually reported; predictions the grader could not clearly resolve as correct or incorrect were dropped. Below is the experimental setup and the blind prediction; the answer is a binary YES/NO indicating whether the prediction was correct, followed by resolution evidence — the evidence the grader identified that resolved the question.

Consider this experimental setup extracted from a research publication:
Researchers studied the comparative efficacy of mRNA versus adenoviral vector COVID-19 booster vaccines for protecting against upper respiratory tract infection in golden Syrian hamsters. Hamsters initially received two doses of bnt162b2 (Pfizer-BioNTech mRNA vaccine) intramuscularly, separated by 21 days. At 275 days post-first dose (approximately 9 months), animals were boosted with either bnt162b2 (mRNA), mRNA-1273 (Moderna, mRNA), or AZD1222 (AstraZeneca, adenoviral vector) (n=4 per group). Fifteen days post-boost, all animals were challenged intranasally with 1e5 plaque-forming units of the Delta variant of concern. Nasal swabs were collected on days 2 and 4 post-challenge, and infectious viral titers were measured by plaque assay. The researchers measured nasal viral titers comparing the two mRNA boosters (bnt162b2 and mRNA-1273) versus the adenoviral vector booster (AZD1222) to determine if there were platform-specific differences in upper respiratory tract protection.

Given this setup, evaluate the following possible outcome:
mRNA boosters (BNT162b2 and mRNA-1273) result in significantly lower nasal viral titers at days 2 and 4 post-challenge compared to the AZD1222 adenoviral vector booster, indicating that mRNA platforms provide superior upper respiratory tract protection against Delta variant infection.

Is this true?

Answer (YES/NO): NO